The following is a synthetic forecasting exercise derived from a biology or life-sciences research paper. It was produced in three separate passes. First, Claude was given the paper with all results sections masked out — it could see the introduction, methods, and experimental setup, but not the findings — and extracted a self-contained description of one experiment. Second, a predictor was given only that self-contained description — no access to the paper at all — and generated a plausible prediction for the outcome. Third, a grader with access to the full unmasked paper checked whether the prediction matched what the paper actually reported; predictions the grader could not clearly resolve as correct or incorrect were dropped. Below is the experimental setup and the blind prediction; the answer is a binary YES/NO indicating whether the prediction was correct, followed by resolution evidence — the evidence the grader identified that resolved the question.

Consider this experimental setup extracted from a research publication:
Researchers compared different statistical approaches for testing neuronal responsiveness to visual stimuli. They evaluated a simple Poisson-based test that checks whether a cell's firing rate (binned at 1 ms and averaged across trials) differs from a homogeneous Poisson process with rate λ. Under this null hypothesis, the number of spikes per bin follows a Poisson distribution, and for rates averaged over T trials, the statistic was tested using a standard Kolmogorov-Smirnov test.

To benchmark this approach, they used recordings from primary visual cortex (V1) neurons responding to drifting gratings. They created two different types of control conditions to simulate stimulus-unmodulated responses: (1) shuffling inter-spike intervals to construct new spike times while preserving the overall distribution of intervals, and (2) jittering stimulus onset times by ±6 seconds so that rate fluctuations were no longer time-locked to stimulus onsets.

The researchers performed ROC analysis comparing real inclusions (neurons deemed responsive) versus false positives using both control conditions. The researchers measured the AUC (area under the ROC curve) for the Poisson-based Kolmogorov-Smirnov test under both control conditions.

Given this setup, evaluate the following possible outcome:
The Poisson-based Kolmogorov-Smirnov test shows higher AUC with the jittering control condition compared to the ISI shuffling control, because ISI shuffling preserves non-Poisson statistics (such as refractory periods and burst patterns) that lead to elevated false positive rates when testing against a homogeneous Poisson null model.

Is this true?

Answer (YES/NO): NO